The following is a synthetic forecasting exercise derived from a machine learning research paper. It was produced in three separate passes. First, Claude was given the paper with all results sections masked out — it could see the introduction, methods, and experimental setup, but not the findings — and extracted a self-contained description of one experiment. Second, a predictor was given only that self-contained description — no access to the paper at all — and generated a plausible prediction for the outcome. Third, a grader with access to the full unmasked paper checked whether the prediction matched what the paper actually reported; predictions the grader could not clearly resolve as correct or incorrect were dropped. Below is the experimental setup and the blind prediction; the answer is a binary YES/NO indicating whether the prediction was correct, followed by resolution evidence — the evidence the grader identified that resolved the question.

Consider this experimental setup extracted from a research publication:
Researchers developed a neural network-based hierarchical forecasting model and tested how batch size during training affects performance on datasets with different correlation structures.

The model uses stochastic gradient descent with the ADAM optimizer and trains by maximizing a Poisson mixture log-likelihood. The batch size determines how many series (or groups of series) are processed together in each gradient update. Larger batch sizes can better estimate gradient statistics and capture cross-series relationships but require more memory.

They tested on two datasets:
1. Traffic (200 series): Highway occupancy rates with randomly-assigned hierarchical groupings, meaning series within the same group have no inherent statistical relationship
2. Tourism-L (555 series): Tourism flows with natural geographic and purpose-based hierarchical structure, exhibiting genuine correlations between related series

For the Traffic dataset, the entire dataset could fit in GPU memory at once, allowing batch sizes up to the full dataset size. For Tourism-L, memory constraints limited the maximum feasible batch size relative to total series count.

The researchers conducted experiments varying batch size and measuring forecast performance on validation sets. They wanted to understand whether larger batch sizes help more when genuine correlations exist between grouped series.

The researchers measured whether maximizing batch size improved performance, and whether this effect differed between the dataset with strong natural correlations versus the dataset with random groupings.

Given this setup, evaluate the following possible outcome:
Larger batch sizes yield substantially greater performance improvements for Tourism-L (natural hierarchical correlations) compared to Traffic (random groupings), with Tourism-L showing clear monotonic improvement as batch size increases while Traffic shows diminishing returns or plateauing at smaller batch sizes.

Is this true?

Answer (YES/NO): NO